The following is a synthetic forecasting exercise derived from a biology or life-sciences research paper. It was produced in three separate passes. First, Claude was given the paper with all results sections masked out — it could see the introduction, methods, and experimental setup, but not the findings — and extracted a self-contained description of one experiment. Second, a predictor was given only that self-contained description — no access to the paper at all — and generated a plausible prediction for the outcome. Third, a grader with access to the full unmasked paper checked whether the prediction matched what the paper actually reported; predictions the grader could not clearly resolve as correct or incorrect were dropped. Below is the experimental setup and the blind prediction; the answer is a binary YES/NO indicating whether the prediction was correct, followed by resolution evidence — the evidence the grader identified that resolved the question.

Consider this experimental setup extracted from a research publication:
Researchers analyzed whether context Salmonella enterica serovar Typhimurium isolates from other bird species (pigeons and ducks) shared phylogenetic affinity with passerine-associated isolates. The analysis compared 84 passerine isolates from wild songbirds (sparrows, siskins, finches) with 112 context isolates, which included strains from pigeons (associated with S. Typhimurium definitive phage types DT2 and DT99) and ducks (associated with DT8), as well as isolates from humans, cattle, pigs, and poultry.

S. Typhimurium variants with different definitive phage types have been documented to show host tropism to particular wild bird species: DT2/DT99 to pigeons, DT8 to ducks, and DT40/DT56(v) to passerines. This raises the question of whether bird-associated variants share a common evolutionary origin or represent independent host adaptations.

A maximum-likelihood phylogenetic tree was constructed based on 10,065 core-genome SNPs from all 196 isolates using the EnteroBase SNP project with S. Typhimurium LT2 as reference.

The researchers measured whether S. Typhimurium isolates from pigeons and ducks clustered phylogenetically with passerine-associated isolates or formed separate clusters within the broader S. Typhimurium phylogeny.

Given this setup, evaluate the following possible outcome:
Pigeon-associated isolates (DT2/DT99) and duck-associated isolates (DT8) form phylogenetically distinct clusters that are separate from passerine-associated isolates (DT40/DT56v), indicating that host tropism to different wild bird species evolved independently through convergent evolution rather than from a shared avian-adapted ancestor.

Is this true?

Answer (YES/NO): YES